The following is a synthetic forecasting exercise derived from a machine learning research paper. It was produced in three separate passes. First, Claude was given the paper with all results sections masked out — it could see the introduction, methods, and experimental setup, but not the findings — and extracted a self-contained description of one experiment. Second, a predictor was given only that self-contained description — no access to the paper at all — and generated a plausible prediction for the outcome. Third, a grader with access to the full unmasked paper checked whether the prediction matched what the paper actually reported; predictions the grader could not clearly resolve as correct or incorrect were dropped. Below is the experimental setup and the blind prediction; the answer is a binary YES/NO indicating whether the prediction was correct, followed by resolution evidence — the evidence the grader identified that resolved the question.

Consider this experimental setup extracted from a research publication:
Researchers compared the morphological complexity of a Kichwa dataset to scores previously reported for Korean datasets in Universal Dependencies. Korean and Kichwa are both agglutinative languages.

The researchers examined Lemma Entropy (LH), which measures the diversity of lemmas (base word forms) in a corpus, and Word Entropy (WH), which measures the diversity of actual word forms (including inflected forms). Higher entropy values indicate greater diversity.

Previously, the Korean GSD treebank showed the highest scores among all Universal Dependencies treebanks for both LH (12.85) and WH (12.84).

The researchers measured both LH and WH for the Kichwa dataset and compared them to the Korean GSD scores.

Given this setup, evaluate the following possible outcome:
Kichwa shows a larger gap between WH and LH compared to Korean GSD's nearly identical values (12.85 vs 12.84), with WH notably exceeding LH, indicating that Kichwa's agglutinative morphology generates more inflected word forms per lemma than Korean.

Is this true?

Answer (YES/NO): YES